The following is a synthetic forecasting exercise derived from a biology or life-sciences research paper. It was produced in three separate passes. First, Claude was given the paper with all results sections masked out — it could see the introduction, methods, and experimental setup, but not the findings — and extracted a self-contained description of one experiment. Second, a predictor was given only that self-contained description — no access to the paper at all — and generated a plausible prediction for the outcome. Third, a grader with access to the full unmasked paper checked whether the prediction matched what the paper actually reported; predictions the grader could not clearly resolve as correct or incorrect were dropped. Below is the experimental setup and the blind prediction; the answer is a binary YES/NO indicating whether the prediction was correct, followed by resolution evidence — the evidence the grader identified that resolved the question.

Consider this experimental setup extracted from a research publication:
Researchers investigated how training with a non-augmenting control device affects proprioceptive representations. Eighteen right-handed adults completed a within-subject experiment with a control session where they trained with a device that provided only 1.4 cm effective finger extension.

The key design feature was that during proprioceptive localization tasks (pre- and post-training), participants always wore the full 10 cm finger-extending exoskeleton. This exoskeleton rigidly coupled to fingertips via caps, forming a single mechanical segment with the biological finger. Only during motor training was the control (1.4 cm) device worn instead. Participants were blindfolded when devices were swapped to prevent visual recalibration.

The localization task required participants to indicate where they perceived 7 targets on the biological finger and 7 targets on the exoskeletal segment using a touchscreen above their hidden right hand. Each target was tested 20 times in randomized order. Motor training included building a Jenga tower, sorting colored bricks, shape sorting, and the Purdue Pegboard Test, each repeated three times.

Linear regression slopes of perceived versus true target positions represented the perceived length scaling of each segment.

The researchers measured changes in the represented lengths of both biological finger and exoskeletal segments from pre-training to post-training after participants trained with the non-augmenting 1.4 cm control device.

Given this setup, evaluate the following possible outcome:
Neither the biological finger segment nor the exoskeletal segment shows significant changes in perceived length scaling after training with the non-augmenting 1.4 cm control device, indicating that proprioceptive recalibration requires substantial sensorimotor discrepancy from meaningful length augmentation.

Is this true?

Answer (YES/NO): YES